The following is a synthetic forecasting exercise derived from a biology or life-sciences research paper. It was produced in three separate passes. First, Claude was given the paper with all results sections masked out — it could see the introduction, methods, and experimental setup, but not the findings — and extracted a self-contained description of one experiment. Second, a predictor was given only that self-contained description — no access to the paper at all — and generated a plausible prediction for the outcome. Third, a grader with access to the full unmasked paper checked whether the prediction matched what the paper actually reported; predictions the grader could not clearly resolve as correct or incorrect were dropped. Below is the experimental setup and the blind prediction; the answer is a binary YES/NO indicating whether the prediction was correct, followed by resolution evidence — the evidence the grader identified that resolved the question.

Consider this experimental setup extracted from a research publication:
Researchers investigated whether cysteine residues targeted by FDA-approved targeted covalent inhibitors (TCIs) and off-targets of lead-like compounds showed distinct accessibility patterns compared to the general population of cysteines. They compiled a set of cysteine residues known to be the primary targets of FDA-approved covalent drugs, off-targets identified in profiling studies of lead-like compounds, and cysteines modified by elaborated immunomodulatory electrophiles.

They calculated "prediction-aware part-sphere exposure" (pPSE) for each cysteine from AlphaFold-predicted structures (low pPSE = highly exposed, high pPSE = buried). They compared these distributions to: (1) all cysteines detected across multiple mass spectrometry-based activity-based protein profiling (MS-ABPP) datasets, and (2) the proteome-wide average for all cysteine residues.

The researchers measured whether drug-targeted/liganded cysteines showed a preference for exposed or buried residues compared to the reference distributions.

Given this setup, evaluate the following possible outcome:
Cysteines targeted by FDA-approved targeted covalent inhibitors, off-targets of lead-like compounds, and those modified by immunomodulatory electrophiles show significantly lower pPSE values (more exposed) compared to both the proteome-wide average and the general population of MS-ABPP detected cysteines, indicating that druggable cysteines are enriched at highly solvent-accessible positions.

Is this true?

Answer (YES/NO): YES